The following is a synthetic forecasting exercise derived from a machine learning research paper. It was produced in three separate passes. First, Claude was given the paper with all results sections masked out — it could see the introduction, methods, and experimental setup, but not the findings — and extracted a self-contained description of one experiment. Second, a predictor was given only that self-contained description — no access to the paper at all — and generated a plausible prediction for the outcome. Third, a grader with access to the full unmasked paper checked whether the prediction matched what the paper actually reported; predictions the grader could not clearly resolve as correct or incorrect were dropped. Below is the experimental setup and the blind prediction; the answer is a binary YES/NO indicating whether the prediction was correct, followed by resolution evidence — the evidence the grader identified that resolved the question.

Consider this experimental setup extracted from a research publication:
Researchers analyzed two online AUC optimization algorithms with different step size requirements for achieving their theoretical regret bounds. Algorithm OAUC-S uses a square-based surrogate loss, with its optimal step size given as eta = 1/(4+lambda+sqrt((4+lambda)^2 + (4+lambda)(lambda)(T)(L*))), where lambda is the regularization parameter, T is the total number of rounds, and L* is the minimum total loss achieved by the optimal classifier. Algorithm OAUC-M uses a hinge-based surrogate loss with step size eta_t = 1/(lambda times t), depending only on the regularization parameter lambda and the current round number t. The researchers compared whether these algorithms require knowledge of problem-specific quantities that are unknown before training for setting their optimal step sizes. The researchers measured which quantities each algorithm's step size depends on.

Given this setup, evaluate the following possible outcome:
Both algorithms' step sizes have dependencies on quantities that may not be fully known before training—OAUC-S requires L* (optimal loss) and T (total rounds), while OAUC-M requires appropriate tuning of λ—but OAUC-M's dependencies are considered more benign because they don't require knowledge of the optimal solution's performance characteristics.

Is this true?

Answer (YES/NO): NO